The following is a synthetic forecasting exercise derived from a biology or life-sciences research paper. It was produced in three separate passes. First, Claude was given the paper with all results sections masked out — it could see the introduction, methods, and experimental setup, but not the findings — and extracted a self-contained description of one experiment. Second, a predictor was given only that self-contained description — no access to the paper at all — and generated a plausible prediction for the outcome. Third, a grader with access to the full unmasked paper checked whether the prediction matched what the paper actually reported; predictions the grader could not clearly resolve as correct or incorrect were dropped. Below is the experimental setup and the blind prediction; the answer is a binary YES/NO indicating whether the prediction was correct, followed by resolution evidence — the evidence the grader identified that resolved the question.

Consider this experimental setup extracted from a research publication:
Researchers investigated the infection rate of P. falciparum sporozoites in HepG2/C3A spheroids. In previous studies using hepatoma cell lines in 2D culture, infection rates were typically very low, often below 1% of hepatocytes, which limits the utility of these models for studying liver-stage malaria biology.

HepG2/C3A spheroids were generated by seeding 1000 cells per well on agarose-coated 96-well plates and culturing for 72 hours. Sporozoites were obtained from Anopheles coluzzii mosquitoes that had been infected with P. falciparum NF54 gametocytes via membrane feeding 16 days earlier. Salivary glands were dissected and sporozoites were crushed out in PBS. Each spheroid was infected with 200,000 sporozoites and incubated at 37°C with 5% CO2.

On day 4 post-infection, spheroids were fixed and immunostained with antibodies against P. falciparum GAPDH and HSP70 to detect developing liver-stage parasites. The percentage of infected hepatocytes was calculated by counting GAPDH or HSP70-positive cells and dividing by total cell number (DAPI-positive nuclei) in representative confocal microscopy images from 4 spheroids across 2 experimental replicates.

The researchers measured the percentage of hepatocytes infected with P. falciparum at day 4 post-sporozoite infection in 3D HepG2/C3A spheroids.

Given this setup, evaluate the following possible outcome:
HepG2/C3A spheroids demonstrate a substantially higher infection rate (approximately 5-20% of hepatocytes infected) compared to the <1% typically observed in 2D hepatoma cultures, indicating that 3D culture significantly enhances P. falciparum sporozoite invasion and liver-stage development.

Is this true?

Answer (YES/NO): NO